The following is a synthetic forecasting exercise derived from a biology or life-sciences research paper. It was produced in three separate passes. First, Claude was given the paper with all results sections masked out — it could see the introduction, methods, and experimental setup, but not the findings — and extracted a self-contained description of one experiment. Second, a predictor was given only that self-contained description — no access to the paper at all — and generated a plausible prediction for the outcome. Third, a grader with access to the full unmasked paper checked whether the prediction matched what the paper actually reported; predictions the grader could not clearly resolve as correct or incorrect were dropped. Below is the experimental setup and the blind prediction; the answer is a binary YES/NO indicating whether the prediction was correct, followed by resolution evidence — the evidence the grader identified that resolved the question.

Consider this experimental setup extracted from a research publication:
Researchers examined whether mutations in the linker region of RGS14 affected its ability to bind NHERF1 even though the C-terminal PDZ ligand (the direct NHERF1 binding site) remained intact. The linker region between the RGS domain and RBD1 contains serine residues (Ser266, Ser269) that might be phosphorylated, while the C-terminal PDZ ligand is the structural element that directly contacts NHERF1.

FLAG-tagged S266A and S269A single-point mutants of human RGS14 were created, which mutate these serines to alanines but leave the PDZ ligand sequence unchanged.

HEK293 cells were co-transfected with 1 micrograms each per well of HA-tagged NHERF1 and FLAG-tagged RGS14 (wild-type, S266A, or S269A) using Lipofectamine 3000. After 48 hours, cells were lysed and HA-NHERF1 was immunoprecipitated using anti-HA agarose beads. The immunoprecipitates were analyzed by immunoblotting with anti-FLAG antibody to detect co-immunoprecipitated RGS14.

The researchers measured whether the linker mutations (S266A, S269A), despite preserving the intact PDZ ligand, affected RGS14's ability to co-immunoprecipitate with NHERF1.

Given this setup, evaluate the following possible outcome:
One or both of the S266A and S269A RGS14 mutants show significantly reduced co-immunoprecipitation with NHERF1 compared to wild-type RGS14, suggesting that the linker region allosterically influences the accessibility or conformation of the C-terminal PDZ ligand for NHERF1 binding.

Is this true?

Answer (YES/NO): YES